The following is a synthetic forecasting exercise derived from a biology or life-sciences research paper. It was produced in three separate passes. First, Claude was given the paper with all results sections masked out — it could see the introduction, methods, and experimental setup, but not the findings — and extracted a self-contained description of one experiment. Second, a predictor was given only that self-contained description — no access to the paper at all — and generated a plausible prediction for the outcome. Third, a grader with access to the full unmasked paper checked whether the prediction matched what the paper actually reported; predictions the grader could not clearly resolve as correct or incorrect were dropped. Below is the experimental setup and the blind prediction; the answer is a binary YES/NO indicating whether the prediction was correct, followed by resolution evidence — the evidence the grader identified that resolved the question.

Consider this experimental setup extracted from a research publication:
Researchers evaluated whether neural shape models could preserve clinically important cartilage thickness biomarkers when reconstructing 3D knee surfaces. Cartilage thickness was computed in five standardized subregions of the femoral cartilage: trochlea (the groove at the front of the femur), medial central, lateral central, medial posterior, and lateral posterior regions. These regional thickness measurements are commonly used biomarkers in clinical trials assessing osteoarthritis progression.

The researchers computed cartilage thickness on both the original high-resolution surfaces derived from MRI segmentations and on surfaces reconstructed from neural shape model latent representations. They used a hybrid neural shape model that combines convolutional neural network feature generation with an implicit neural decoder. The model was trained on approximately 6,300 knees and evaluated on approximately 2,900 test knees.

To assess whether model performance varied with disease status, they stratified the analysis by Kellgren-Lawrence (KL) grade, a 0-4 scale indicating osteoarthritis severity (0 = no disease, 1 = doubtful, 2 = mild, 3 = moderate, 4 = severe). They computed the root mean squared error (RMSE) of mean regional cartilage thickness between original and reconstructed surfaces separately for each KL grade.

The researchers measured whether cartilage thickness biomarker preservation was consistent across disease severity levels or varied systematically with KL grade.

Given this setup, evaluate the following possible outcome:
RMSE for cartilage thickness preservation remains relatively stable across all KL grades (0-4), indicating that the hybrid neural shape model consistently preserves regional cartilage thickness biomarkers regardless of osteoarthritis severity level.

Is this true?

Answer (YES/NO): NO